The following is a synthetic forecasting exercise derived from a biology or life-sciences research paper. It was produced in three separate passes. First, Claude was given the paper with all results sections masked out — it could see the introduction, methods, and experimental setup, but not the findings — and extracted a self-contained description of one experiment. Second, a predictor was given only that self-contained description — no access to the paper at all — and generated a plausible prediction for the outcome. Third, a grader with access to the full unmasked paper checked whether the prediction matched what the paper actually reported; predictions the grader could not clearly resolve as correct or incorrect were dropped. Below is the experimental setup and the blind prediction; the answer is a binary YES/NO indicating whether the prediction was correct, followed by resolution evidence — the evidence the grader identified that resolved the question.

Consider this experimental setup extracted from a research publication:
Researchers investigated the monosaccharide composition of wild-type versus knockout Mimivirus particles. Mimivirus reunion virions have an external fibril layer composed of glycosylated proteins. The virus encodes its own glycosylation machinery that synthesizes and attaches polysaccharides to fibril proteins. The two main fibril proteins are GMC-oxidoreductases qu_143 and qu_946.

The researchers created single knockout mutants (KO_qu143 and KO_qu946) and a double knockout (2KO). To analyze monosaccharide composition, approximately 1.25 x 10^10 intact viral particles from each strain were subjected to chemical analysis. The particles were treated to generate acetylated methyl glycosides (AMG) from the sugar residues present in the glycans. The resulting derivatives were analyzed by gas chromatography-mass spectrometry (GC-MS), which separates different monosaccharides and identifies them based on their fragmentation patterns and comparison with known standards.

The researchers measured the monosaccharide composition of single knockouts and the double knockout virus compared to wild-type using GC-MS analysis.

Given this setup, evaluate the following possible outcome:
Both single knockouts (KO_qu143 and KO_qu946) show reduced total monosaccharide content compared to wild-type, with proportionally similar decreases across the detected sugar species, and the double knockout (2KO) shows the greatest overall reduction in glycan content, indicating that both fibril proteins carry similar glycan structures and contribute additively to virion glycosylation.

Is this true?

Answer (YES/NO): NO